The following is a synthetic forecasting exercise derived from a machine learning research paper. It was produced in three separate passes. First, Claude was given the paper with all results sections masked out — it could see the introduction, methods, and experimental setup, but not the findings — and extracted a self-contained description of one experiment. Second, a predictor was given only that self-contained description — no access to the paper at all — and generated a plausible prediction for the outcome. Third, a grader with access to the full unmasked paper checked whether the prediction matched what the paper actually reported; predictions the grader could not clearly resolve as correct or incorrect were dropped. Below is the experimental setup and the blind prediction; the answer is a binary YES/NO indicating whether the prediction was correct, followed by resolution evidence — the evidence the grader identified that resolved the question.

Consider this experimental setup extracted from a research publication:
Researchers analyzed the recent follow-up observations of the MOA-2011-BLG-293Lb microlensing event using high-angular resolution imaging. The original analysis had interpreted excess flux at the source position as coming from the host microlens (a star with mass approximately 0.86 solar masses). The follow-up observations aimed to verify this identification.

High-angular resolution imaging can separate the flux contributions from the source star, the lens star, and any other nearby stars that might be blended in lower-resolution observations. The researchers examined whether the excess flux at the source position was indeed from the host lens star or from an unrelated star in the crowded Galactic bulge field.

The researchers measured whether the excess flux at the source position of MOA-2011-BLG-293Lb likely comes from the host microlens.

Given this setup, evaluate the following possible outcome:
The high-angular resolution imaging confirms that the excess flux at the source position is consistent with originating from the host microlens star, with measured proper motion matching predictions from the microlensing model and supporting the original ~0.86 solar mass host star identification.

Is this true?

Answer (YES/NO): NO